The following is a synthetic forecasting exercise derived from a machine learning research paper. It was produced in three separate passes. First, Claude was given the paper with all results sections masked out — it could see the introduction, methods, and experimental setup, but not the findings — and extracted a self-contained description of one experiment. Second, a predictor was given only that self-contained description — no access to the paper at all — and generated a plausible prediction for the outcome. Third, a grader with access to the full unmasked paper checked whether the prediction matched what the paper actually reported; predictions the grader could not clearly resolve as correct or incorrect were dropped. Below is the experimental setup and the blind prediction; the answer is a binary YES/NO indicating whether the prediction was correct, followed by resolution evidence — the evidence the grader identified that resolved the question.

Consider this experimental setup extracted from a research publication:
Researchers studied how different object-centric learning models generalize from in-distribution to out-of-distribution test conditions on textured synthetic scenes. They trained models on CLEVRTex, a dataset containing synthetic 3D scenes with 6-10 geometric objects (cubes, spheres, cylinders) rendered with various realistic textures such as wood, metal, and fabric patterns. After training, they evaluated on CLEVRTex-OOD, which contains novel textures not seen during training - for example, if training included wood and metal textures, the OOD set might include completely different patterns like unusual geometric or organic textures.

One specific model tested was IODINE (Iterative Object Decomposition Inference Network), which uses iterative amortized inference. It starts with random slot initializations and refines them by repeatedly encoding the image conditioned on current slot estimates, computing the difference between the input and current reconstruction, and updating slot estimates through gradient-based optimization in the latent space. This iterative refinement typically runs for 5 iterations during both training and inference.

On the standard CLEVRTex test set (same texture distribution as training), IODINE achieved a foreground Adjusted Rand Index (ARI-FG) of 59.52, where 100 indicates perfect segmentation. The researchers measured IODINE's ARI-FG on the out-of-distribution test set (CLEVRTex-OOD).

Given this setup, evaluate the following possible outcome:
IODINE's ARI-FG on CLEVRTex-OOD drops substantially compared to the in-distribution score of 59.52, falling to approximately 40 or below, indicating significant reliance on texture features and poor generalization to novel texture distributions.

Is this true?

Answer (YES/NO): NO